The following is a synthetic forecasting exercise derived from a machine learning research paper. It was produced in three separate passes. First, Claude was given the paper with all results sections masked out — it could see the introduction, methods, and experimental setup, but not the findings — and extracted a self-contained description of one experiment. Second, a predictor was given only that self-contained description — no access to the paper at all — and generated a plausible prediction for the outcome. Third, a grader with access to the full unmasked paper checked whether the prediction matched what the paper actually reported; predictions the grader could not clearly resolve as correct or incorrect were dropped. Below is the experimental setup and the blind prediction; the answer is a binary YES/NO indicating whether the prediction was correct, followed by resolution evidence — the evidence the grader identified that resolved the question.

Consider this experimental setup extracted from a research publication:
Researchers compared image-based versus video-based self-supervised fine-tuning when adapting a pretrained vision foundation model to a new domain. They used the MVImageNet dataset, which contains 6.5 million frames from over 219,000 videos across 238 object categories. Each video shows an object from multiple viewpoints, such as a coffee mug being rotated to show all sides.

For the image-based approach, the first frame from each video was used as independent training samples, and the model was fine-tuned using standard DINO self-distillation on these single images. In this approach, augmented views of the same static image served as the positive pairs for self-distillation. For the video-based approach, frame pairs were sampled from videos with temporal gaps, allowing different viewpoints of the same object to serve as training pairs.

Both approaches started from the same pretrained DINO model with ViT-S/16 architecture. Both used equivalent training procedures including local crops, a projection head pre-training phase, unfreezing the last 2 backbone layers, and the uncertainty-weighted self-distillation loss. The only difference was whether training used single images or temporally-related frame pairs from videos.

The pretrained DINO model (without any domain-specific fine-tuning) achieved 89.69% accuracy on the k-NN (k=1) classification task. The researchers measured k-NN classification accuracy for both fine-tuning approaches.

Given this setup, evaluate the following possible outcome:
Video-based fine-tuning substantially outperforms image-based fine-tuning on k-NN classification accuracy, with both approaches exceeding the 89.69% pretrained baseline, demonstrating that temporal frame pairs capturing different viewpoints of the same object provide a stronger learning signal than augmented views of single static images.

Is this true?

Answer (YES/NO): NO